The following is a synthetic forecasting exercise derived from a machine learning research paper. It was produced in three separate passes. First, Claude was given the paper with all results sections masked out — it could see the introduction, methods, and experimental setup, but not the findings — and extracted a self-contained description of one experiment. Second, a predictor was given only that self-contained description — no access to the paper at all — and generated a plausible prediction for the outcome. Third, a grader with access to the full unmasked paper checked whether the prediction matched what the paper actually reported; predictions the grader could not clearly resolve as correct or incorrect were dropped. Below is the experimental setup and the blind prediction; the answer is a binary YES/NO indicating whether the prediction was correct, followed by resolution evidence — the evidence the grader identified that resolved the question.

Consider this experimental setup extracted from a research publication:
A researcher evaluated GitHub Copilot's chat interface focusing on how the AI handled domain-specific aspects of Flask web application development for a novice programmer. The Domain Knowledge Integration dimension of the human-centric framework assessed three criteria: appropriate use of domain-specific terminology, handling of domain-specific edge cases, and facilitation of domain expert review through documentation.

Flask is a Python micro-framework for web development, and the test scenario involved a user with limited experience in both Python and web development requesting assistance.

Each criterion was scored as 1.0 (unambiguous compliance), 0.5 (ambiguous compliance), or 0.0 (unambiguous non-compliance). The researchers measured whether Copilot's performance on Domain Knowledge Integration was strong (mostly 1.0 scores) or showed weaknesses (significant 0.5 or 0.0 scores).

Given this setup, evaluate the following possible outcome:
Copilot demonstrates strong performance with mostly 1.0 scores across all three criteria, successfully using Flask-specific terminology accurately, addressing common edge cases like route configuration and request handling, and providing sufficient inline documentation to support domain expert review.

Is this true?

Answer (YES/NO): NO